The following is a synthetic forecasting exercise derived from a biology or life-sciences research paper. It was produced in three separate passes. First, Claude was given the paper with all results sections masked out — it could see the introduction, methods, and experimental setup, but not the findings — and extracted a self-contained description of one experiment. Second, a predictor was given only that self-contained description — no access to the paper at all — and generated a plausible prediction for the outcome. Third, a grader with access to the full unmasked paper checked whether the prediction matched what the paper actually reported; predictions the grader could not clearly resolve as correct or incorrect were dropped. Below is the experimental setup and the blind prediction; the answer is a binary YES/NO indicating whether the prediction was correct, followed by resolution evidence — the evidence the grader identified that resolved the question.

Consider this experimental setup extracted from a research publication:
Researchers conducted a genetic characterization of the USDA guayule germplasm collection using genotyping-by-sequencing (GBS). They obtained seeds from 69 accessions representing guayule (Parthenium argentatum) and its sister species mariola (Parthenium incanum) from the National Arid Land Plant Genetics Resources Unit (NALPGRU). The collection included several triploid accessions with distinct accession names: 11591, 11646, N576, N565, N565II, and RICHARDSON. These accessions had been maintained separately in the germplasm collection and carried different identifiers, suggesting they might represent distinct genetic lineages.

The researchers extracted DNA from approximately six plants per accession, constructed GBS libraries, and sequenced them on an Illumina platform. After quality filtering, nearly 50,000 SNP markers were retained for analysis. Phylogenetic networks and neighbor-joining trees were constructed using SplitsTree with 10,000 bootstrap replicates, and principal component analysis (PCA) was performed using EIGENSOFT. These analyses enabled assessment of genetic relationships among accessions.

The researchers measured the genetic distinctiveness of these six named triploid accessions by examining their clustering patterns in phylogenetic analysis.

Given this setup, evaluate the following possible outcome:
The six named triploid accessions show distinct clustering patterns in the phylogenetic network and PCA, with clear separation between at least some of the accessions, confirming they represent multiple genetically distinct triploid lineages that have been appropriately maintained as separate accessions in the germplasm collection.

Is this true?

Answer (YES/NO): NO